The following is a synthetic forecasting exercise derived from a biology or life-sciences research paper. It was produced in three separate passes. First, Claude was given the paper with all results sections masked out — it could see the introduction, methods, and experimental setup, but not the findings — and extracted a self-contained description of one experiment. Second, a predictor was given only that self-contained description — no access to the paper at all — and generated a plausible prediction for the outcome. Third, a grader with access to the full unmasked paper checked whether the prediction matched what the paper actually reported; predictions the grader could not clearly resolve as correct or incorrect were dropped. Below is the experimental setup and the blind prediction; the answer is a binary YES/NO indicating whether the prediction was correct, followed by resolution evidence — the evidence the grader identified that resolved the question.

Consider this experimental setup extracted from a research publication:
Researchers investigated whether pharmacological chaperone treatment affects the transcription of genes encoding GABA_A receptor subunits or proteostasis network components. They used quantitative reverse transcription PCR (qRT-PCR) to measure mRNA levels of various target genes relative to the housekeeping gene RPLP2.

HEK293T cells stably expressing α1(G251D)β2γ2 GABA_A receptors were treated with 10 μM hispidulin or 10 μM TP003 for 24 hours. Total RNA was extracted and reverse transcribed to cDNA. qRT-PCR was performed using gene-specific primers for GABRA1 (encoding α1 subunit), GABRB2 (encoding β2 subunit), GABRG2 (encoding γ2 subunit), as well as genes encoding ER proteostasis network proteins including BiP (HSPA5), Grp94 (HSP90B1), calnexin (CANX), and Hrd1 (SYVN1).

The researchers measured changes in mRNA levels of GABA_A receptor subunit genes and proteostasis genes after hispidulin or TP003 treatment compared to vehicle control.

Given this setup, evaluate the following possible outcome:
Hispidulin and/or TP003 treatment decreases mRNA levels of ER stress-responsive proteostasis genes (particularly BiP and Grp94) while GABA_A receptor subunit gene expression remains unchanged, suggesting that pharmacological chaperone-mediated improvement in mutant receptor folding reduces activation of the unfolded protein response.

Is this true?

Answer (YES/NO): NO